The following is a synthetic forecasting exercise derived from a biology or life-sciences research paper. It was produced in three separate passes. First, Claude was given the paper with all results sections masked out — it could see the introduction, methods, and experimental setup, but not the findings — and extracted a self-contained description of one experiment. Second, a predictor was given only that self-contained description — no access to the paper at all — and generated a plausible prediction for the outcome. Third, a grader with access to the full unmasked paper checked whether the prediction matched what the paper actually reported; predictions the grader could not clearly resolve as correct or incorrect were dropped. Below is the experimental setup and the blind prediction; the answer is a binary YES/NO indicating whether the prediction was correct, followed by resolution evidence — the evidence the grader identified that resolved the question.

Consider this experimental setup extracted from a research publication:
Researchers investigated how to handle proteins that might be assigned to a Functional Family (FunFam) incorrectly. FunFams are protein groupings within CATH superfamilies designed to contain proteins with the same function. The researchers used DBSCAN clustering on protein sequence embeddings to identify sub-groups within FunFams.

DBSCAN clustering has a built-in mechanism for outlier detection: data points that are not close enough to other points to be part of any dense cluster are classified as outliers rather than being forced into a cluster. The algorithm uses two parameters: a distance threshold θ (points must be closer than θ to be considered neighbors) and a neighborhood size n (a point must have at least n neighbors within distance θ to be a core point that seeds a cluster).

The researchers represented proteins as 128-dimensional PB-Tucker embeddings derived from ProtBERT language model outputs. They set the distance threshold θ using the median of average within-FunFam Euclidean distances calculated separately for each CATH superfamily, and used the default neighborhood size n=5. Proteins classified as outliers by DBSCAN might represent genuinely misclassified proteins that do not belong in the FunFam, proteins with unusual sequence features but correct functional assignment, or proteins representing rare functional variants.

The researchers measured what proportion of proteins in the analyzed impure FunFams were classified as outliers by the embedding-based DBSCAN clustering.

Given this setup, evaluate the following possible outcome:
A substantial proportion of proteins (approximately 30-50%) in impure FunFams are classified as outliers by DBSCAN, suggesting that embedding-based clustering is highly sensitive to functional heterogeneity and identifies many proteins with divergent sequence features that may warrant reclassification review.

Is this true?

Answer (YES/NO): NO